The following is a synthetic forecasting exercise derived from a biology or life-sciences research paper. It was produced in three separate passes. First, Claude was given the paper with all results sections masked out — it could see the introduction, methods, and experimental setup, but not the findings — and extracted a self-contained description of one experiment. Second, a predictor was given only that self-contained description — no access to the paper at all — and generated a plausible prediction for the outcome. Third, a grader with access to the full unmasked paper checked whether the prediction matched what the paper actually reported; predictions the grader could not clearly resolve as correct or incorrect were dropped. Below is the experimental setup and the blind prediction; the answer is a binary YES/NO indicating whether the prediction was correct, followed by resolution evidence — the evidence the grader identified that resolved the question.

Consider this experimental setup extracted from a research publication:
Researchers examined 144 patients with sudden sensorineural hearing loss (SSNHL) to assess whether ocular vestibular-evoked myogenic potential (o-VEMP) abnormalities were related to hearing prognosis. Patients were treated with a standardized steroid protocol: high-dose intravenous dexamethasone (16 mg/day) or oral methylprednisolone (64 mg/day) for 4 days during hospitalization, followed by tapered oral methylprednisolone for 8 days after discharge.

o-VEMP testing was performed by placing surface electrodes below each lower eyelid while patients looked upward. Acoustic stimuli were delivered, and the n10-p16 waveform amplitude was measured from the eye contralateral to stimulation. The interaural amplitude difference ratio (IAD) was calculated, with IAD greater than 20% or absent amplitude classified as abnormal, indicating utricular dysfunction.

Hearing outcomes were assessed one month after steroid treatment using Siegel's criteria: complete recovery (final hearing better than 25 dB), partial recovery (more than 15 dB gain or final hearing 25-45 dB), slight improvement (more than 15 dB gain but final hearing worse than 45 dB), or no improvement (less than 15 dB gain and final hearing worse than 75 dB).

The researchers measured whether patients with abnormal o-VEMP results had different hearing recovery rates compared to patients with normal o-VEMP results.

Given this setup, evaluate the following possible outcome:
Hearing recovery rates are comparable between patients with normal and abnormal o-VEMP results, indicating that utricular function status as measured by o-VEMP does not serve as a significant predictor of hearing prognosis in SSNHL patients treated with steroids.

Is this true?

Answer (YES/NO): YES